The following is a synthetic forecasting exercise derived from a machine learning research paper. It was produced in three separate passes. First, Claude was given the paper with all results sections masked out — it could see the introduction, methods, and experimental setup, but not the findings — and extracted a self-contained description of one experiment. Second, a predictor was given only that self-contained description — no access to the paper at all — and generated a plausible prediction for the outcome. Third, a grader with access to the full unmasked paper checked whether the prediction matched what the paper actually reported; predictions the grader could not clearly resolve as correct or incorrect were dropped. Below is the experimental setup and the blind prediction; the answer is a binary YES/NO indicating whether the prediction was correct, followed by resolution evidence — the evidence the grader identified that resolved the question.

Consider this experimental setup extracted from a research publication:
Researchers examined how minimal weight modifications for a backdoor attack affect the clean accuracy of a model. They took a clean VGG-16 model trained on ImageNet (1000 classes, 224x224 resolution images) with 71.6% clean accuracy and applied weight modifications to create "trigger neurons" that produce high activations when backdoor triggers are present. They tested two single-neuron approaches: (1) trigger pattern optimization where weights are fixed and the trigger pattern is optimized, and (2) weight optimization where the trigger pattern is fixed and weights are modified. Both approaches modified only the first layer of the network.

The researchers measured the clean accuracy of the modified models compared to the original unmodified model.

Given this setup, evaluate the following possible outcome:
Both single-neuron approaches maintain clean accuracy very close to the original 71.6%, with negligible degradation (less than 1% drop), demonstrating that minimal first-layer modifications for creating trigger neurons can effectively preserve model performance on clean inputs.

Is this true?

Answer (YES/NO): NO